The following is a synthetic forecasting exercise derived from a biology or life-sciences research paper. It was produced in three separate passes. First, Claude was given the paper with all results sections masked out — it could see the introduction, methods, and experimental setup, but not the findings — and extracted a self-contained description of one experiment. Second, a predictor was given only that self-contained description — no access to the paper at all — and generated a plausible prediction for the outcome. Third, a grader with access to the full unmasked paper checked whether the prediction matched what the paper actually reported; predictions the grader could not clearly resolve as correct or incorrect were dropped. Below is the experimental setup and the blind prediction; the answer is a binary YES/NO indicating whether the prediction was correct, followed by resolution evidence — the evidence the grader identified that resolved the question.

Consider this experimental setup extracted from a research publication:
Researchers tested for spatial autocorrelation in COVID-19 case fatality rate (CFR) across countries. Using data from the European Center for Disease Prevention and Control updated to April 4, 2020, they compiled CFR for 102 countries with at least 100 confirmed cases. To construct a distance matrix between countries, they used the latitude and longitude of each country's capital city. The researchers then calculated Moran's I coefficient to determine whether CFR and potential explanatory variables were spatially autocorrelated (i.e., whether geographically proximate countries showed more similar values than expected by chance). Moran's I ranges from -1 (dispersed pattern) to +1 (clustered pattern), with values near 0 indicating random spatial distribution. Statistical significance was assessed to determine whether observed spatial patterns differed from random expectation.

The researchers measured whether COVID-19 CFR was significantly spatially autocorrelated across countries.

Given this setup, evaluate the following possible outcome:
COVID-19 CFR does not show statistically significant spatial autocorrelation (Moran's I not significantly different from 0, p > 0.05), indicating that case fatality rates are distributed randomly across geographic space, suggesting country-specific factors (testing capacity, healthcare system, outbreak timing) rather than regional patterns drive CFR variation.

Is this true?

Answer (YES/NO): NO